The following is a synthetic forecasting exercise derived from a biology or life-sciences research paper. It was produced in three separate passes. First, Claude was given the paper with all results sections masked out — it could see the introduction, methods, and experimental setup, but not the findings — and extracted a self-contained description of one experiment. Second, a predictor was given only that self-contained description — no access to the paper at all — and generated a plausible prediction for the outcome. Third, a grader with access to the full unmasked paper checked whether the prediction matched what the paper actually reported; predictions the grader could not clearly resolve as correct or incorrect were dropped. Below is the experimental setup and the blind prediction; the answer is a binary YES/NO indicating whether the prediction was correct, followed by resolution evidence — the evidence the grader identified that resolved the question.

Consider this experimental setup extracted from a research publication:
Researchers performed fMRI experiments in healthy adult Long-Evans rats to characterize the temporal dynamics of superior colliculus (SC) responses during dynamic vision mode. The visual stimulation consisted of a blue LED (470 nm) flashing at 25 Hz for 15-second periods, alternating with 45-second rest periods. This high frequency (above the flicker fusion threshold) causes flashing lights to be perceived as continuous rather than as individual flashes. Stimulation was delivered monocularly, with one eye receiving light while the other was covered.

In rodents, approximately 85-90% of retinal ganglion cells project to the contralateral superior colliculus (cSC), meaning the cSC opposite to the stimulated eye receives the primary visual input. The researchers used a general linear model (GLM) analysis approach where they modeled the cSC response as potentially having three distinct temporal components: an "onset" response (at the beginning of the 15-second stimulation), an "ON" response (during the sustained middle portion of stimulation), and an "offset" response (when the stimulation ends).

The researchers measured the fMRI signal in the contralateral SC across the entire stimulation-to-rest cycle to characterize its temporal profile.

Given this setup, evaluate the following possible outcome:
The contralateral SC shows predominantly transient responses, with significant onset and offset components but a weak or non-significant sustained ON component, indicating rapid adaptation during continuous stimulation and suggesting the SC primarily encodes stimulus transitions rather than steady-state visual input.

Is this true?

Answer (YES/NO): NO